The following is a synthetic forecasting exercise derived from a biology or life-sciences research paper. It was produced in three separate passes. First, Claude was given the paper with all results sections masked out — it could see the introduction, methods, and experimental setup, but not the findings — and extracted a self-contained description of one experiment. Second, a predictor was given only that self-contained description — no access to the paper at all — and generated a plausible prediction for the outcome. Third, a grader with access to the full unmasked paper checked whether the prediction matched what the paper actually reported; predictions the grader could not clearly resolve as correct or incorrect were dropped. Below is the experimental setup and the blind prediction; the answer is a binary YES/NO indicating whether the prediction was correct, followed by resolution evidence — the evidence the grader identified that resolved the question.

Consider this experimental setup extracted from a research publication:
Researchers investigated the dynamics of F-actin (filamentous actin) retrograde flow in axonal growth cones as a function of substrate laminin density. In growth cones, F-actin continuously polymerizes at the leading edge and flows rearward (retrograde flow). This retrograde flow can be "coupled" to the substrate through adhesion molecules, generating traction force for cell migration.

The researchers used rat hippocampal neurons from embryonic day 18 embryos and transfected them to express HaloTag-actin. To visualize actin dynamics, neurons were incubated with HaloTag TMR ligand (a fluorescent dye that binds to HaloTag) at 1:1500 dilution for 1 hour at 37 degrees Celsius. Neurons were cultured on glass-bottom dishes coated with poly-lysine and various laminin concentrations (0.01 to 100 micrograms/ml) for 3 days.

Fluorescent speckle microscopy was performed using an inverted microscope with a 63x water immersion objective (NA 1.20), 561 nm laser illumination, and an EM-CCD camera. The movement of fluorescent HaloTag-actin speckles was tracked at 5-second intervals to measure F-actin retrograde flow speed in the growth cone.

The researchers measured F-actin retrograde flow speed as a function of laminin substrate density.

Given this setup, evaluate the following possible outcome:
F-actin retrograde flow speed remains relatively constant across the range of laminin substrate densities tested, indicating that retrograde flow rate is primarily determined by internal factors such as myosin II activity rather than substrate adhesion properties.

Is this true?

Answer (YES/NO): NO